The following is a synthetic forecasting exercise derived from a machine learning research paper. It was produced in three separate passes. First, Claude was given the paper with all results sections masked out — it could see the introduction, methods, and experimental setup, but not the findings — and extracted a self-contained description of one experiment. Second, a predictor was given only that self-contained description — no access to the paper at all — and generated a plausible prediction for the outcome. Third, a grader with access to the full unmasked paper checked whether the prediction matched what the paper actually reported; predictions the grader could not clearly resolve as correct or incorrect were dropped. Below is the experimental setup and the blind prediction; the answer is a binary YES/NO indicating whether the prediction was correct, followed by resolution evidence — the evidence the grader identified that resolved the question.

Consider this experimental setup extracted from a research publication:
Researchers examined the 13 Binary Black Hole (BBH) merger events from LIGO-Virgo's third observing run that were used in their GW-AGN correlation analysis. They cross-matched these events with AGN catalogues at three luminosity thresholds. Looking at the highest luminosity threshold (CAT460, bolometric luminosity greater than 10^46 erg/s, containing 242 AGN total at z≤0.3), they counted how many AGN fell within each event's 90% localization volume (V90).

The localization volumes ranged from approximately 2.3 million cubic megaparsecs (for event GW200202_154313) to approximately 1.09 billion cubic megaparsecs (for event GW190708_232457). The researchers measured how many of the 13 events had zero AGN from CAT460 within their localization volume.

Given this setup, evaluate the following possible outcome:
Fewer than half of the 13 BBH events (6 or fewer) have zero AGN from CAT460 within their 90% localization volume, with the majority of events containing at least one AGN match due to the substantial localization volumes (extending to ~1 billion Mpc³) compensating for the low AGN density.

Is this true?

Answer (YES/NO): NO